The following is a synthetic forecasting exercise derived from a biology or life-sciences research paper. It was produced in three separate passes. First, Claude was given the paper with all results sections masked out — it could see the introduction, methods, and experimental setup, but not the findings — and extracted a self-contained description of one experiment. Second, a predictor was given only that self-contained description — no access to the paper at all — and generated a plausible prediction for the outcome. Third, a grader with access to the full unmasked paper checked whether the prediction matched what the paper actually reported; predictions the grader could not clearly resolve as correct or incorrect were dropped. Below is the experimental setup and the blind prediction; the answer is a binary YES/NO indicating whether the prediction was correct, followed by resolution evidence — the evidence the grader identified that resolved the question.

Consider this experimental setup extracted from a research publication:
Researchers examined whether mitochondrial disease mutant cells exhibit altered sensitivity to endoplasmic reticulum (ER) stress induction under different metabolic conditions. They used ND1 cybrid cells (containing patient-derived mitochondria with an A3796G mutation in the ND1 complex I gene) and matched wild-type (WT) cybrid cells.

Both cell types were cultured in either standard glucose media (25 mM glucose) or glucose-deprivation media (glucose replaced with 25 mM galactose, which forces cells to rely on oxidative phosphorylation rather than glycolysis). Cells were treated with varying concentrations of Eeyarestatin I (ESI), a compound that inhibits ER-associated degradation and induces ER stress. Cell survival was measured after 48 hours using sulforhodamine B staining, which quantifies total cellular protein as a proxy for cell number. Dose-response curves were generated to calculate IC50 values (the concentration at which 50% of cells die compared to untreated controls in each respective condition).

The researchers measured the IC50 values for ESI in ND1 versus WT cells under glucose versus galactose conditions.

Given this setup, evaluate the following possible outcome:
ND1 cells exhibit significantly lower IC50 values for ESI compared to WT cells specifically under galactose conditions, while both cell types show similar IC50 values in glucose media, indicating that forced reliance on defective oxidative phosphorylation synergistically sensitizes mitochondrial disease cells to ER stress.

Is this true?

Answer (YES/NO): NO